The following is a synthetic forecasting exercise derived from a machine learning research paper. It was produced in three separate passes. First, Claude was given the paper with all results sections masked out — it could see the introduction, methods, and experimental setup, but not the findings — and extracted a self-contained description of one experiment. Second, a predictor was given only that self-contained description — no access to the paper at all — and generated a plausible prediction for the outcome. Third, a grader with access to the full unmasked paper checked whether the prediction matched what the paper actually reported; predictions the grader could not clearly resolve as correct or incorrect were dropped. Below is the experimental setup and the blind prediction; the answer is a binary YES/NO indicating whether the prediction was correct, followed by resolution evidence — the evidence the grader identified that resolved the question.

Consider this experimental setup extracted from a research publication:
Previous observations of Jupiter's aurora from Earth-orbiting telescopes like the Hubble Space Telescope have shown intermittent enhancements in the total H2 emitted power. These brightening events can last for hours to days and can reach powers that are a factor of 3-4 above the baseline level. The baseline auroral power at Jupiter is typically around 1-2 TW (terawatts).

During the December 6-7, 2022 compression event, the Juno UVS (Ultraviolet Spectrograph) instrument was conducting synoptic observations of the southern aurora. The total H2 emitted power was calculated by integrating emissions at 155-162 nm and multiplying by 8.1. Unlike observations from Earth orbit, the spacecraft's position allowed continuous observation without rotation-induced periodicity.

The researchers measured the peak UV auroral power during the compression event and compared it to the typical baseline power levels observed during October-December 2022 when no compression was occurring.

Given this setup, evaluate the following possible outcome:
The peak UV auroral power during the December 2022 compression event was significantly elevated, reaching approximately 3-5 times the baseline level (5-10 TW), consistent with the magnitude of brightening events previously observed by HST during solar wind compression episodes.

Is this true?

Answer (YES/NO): NO